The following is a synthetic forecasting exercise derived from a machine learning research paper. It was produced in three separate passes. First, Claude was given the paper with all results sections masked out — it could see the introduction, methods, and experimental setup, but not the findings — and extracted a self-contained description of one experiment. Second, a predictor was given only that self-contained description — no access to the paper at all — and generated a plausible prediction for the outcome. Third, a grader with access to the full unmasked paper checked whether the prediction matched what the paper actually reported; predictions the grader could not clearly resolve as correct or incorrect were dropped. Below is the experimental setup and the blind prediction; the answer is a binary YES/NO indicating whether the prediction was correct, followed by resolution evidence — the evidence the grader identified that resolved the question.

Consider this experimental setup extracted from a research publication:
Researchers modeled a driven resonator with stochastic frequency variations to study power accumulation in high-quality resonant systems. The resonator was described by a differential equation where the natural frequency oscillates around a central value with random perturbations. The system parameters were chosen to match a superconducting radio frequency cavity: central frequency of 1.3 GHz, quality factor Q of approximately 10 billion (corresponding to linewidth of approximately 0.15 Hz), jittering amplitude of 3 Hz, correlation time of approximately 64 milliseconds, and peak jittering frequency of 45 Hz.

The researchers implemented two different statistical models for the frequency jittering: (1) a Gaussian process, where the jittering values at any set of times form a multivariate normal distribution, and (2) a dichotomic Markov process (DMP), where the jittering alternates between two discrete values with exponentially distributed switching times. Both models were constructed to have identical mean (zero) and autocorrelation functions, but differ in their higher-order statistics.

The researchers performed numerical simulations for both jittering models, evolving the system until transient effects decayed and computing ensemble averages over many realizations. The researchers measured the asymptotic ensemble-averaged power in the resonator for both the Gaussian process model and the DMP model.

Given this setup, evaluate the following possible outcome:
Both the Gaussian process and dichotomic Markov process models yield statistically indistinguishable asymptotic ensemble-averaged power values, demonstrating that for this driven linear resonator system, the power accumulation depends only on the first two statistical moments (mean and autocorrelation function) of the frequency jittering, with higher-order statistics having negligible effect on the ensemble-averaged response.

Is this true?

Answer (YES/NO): YES